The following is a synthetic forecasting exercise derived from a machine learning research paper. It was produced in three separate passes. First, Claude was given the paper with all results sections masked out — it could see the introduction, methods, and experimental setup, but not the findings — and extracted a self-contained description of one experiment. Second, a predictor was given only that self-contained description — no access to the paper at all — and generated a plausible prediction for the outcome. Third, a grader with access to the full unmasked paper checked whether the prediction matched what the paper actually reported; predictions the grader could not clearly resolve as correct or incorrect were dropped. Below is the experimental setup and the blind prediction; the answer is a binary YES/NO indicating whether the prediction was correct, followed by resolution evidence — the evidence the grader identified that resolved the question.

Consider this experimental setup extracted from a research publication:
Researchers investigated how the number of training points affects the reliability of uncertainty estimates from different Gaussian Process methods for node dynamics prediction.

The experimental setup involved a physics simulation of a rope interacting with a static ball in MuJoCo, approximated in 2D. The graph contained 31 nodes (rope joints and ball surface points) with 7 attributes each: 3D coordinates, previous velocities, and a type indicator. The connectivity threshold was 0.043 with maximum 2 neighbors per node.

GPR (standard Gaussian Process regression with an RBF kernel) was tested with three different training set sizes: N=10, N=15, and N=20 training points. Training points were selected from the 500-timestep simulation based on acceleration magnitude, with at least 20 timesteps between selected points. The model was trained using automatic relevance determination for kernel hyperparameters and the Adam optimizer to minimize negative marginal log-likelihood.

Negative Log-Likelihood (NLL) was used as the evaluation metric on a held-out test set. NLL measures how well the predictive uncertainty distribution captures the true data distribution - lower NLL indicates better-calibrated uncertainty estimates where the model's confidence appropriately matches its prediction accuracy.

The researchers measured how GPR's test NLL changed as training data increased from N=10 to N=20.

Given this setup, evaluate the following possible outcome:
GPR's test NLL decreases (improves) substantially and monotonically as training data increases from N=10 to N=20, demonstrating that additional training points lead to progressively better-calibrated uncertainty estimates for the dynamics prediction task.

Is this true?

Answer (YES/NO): NO